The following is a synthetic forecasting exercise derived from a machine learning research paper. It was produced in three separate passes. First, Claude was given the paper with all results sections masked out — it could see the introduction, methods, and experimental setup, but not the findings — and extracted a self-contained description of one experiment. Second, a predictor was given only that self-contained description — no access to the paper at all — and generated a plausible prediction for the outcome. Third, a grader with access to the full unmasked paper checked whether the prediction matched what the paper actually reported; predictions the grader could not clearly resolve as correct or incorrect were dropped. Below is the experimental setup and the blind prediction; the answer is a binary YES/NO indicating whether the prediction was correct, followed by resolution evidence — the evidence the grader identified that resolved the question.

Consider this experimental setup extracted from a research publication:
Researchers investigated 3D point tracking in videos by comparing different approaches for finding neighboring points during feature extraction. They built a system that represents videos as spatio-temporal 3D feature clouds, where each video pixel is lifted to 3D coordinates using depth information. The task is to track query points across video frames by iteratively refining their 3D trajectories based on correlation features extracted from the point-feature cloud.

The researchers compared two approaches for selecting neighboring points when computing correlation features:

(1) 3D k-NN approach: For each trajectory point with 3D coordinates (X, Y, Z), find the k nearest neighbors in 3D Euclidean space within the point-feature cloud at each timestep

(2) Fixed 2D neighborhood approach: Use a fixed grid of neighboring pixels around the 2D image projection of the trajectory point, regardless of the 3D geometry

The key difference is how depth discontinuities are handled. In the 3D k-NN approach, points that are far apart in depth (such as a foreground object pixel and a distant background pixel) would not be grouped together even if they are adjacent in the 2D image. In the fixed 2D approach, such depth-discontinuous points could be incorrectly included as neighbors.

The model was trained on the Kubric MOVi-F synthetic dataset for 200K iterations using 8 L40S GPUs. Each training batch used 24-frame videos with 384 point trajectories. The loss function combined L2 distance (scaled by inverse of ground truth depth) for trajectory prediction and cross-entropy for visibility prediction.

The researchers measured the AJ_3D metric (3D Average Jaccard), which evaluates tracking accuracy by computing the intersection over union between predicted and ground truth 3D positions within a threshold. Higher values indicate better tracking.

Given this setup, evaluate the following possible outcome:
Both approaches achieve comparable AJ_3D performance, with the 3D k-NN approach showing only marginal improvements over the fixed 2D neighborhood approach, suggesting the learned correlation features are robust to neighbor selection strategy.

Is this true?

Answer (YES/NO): NO